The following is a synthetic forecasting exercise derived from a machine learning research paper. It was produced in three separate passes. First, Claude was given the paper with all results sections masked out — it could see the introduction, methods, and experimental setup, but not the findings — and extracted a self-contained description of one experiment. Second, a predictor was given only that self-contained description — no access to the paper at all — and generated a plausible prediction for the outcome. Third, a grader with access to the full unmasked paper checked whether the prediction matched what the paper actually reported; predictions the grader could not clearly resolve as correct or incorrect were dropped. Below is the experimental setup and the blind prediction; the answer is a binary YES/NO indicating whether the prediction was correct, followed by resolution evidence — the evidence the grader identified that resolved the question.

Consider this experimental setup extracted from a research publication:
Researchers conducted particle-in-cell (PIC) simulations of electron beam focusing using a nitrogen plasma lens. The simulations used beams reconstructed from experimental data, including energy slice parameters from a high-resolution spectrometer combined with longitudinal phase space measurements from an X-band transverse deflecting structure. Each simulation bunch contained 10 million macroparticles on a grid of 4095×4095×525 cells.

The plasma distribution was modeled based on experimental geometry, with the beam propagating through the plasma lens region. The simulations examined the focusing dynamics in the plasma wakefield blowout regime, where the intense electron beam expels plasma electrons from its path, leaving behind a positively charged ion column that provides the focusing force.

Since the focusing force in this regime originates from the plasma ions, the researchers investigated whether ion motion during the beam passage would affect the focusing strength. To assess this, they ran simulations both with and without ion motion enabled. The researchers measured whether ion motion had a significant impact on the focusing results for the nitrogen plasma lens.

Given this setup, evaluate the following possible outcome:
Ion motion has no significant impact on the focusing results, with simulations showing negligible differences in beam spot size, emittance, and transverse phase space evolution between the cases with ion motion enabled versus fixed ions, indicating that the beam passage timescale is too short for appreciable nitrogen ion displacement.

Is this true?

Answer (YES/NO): YES